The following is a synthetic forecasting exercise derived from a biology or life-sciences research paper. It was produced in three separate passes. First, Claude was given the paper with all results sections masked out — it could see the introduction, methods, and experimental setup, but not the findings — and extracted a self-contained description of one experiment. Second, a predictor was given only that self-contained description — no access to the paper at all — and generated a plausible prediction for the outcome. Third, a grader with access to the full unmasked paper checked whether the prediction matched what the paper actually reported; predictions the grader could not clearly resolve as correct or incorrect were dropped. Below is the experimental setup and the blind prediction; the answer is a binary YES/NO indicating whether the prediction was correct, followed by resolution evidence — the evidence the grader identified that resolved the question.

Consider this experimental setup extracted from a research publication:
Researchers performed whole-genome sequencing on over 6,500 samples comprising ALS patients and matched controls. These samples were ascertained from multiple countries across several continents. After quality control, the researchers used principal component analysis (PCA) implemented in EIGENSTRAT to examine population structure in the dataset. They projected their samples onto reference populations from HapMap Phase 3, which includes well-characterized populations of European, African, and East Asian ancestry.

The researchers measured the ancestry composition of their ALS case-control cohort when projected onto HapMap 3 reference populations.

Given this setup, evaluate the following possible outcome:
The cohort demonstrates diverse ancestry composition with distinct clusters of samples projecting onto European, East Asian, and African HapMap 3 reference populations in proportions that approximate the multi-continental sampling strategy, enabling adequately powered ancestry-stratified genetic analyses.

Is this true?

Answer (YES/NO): NO